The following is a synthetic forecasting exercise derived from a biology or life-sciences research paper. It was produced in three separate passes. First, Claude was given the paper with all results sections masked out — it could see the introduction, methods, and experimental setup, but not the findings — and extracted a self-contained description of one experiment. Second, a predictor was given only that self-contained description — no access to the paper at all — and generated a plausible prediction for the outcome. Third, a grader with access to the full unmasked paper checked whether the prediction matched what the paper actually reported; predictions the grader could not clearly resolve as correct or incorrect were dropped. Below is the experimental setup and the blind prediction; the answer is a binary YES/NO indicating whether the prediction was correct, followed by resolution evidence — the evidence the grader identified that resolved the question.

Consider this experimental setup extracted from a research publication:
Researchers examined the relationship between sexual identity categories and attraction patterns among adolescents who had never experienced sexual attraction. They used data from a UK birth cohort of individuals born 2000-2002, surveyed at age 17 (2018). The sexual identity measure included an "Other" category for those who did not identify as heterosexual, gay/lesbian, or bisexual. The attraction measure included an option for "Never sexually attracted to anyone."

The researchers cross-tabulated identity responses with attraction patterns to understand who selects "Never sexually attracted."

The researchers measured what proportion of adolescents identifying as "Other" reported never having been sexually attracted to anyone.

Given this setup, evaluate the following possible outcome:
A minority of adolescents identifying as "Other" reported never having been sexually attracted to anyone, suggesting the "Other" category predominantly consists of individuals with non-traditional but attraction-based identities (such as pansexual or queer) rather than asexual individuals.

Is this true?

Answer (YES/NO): NO